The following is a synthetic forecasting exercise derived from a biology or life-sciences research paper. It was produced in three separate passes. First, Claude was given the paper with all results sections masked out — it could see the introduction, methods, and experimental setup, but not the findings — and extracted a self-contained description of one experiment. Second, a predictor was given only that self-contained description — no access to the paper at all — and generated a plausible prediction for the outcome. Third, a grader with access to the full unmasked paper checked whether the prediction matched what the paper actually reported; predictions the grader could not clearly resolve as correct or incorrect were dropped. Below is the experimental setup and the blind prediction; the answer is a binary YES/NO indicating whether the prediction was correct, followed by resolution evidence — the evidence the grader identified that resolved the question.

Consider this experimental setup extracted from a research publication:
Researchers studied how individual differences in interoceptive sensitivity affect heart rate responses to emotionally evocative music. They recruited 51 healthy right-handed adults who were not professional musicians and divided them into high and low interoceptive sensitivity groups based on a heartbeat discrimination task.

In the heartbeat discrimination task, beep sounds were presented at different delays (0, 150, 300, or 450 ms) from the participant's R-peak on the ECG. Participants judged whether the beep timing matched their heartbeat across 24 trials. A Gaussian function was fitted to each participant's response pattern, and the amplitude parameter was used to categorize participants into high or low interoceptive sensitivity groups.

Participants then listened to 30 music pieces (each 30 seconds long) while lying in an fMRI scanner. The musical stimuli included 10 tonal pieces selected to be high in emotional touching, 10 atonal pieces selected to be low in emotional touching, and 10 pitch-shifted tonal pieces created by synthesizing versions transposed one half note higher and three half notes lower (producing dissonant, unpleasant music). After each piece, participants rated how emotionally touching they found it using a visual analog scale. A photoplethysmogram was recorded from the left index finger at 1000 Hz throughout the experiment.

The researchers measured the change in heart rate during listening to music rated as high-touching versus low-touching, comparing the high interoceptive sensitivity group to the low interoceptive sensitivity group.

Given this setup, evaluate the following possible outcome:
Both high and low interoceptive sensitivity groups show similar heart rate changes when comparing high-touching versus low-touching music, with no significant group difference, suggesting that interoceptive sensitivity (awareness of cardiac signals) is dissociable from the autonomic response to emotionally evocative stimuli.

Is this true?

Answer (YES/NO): NO